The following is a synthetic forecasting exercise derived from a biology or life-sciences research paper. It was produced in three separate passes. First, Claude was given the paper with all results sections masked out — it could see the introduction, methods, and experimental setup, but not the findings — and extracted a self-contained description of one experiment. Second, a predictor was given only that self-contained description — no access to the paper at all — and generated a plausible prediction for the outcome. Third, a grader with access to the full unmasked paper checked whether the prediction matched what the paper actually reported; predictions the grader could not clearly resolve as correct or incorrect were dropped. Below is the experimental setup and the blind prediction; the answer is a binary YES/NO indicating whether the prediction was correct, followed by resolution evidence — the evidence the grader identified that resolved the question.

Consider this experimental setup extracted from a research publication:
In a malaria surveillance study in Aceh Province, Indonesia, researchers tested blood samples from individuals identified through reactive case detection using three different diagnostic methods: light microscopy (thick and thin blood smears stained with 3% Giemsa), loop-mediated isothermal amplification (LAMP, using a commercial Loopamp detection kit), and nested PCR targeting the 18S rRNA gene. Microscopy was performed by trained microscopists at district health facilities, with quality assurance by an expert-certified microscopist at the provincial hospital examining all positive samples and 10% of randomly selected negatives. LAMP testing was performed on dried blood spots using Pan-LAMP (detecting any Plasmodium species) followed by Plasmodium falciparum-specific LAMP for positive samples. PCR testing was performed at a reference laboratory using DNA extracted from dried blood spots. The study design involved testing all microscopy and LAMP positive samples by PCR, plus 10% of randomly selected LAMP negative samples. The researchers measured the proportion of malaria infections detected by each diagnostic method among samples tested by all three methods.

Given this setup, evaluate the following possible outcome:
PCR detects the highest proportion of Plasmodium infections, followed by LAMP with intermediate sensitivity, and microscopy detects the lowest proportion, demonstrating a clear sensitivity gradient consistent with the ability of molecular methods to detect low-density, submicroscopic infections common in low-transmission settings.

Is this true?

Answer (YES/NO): NO